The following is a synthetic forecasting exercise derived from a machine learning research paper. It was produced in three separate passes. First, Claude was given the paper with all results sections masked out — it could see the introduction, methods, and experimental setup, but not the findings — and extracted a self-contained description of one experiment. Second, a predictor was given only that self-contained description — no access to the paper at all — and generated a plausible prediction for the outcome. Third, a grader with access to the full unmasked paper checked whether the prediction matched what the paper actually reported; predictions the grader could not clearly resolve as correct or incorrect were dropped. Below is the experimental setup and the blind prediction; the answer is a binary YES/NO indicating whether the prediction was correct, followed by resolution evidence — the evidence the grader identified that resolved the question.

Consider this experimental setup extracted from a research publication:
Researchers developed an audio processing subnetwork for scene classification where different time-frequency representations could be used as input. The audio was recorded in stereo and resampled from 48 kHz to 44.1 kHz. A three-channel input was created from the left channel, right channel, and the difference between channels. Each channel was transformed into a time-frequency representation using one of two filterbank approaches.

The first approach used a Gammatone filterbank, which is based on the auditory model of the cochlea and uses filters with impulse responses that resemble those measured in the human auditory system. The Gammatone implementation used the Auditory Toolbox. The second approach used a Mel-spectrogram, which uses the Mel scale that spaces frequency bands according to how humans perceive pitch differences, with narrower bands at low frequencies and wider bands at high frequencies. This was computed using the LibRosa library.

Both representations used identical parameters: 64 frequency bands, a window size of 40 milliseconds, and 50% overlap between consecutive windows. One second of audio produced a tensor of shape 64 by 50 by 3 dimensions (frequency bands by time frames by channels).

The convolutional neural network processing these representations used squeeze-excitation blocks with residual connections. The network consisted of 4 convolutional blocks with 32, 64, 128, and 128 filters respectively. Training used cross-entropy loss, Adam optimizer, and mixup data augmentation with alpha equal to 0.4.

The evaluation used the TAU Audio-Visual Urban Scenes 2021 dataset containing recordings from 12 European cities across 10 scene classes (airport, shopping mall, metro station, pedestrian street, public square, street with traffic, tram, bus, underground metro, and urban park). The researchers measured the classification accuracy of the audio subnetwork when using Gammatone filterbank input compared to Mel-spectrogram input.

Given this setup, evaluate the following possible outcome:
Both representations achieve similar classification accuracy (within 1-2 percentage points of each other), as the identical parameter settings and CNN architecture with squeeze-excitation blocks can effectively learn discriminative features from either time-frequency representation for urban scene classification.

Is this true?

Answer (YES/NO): YES